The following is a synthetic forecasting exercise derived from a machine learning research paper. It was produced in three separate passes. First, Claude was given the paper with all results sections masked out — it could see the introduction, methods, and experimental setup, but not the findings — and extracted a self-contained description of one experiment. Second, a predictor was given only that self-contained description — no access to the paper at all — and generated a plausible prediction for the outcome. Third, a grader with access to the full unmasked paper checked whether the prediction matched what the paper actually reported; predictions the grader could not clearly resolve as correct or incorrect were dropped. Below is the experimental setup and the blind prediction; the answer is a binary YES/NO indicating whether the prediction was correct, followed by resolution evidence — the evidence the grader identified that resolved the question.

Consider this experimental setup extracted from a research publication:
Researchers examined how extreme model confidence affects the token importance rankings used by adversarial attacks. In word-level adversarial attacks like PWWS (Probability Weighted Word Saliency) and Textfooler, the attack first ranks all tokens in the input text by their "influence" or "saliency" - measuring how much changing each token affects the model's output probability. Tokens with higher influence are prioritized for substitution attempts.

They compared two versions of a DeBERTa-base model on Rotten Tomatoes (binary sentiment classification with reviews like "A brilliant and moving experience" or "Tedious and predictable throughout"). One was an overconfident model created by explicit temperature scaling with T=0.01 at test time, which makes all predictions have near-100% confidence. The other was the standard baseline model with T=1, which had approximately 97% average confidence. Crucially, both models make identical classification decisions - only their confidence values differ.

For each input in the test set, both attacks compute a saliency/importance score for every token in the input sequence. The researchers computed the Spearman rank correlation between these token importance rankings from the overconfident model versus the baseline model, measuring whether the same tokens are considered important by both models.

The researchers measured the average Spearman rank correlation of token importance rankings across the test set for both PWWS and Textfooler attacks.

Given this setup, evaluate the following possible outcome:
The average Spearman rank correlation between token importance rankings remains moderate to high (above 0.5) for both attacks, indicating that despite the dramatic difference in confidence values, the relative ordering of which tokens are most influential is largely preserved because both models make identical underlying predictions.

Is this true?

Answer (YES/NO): NO